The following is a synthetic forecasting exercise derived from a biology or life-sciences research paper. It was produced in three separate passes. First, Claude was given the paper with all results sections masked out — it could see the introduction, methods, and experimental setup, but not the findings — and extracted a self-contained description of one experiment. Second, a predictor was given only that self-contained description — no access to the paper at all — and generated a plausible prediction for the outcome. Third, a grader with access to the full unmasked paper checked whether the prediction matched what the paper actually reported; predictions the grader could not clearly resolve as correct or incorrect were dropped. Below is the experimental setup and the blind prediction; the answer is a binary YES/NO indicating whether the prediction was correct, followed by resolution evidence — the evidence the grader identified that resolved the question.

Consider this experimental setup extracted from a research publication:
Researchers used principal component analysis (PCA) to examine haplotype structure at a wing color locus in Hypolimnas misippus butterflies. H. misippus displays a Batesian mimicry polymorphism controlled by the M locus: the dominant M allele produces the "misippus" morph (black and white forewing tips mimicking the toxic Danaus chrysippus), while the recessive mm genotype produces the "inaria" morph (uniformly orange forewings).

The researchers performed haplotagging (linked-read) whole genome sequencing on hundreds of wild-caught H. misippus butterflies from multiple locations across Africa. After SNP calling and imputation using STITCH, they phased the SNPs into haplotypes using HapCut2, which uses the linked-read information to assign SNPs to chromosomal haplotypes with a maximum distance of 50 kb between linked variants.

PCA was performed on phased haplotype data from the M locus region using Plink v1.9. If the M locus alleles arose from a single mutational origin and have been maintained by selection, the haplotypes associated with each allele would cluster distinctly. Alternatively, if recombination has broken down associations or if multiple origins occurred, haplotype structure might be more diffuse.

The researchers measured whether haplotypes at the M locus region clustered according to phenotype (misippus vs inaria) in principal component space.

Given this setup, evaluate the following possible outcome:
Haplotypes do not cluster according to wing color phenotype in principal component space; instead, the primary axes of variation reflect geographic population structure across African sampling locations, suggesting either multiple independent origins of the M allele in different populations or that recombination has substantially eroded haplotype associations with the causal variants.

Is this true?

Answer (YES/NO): NO